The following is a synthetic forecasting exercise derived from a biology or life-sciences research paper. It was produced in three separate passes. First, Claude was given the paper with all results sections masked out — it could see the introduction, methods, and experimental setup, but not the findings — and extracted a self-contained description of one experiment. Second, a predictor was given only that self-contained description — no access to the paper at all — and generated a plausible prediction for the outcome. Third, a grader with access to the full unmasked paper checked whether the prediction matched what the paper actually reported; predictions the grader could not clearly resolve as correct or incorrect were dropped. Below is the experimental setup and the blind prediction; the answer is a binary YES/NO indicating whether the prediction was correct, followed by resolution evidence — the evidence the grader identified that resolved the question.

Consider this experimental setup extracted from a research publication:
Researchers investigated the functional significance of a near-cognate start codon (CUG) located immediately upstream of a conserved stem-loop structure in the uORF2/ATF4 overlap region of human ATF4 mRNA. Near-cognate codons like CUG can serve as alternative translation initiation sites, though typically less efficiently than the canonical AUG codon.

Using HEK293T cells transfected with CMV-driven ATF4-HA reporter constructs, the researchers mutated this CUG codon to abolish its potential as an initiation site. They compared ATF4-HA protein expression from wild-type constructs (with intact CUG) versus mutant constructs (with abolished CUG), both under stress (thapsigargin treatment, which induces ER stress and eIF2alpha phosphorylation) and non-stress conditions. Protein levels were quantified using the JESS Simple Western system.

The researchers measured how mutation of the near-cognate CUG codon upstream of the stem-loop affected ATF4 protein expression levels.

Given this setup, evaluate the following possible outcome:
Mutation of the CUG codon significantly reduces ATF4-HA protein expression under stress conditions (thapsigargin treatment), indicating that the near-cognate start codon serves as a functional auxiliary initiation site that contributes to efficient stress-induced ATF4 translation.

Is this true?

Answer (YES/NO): YES